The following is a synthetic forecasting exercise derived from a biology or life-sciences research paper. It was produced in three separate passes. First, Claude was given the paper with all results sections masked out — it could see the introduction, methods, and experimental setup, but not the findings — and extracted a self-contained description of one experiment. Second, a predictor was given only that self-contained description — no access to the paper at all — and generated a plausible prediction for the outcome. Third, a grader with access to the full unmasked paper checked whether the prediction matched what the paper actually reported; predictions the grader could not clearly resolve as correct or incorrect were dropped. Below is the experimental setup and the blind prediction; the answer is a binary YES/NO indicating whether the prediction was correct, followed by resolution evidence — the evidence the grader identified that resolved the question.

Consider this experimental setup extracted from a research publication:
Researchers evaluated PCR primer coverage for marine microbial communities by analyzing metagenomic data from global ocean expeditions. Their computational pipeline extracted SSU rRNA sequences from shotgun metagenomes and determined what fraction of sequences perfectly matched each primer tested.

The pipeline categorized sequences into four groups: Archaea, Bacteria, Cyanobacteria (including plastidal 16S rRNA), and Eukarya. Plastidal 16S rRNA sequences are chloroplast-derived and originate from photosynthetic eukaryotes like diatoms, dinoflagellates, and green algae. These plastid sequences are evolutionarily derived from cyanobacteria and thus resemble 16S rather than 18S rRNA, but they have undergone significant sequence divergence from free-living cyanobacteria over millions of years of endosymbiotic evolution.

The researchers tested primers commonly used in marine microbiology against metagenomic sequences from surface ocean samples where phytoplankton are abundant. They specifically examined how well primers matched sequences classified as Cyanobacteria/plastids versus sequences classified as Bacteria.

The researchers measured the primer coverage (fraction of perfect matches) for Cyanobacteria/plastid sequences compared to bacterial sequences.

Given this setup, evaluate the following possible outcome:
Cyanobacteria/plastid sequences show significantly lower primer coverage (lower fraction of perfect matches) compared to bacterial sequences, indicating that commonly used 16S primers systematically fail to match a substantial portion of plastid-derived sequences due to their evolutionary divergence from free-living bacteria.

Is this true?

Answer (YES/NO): NO